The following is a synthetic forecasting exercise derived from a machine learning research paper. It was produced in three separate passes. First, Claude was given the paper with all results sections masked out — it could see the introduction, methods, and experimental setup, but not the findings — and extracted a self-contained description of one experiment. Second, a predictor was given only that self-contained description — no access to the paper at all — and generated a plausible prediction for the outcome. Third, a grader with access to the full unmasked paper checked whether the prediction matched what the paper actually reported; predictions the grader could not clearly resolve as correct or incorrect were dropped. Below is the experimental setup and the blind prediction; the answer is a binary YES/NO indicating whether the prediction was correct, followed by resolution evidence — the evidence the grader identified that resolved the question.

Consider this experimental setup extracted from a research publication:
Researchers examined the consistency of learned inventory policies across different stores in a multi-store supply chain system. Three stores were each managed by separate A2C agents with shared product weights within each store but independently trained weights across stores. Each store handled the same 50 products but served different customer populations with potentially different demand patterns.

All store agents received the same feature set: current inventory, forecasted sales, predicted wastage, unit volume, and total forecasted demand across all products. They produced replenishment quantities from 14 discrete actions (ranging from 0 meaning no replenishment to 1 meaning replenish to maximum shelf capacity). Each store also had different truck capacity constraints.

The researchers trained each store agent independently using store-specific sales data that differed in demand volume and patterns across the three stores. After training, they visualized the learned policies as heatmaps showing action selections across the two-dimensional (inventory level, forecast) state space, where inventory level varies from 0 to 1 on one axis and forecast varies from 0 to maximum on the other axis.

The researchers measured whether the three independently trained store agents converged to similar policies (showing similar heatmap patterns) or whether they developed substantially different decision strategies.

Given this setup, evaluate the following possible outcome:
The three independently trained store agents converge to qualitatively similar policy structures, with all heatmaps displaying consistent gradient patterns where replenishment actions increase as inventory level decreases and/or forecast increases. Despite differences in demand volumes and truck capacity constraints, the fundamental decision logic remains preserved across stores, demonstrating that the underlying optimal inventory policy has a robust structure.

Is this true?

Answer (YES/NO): YES